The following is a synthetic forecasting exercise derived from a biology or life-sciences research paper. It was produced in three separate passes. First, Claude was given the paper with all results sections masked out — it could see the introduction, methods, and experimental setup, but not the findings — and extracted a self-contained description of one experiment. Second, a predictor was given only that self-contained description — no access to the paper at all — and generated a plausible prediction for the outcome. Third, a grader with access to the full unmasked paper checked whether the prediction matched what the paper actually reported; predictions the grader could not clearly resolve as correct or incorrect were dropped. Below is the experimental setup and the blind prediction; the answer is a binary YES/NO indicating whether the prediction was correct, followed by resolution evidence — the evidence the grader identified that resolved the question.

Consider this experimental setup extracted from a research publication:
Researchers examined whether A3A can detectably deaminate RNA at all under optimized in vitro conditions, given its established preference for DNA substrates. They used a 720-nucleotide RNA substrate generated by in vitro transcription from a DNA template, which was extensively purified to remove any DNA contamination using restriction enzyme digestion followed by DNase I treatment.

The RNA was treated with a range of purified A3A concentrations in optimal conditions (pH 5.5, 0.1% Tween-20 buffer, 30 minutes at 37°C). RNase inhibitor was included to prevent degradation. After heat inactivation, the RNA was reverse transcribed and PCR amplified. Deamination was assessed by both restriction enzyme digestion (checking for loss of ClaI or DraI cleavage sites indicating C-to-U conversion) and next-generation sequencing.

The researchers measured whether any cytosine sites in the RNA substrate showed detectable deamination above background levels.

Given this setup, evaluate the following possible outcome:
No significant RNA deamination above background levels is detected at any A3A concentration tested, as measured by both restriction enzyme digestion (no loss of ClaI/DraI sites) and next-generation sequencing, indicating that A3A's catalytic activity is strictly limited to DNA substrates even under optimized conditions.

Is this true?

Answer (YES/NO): NO